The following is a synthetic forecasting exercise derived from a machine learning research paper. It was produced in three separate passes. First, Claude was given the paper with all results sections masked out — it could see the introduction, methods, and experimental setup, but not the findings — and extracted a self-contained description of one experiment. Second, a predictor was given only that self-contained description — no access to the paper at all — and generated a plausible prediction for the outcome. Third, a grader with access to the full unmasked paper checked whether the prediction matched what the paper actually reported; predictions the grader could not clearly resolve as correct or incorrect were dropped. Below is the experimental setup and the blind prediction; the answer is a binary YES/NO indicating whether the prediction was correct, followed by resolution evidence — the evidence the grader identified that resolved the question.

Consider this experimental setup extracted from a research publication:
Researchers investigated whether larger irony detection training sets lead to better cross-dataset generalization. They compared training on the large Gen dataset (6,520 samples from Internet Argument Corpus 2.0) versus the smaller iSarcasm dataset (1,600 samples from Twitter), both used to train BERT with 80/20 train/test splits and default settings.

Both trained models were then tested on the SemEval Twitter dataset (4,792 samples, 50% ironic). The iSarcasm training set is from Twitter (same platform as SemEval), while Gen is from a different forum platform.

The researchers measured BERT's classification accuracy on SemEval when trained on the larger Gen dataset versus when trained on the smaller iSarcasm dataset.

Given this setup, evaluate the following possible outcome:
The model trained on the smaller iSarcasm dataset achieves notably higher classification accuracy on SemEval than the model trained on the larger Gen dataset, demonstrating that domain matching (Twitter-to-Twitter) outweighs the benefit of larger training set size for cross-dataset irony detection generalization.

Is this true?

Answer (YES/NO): YES